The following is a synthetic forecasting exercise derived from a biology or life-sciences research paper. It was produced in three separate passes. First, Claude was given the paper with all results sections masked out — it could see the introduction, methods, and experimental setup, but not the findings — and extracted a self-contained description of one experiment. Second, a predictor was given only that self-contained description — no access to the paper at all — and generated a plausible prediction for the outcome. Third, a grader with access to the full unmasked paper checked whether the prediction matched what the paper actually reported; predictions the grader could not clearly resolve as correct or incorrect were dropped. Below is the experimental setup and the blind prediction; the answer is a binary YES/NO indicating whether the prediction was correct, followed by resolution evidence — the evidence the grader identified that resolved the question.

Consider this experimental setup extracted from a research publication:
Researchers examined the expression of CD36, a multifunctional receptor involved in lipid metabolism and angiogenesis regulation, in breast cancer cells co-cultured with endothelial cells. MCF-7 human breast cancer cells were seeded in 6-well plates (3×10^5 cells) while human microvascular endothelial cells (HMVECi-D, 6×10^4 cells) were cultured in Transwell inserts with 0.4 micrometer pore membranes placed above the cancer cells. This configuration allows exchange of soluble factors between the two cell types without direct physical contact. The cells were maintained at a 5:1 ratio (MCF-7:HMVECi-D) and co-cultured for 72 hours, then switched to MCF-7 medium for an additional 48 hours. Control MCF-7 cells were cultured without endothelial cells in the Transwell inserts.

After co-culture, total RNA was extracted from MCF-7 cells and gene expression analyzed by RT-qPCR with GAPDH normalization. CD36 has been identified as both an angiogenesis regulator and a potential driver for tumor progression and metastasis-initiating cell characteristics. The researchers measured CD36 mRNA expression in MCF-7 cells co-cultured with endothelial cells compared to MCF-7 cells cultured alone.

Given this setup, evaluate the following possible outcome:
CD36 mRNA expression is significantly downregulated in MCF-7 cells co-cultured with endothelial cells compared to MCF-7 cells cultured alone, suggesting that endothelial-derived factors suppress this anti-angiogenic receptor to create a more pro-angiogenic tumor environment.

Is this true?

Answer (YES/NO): NO